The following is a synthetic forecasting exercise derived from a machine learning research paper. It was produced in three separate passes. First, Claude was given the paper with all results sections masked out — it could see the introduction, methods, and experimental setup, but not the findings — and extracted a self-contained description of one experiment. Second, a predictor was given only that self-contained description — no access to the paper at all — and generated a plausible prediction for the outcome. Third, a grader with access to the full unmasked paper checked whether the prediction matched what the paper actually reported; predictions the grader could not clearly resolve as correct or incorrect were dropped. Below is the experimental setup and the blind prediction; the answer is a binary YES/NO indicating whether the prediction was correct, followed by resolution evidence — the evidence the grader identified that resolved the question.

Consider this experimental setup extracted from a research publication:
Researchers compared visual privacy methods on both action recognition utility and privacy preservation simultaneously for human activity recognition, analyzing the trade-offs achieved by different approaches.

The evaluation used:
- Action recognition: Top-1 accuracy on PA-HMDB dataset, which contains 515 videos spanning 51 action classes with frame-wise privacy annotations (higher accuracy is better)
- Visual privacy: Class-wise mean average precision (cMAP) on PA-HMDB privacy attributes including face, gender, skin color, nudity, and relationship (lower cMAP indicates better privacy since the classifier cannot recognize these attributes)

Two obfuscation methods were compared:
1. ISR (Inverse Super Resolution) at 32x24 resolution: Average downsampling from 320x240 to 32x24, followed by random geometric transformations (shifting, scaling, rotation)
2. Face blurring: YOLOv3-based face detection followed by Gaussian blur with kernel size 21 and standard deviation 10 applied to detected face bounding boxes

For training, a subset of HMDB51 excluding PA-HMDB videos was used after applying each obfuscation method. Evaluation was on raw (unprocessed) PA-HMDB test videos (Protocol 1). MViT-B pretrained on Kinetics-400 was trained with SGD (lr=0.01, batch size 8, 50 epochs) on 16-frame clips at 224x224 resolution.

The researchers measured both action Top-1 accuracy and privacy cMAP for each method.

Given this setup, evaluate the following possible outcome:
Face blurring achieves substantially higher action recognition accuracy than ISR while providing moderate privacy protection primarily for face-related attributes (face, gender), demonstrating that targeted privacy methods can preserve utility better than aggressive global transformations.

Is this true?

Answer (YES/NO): NO